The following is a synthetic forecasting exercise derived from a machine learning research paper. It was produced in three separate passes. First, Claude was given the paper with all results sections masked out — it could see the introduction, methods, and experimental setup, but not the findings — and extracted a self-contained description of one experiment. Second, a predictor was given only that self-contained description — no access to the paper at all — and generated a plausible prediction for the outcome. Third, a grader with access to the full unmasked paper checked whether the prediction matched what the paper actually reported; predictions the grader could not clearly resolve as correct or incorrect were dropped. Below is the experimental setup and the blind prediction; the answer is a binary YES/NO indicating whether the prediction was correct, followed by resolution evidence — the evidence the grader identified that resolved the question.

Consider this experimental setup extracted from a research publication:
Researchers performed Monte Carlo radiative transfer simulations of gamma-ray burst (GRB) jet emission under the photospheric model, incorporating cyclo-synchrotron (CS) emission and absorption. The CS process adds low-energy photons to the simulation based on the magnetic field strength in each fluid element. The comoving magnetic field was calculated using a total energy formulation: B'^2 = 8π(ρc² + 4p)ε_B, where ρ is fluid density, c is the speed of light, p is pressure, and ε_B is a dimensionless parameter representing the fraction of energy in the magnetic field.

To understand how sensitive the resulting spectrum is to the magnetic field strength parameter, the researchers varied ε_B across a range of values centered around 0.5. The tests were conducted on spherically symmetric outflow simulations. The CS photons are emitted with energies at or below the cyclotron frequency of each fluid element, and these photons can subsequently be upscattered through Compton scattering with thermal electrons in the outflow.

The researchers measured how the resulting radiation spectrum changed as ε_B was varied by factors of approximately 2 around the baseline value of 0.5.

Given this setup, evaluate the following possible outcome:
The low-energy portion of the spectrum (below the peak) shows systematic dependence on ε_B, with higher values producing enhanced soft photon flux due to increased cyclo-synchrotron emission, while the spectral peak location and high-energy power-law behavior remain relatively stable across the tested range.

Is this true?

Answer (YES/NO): NO